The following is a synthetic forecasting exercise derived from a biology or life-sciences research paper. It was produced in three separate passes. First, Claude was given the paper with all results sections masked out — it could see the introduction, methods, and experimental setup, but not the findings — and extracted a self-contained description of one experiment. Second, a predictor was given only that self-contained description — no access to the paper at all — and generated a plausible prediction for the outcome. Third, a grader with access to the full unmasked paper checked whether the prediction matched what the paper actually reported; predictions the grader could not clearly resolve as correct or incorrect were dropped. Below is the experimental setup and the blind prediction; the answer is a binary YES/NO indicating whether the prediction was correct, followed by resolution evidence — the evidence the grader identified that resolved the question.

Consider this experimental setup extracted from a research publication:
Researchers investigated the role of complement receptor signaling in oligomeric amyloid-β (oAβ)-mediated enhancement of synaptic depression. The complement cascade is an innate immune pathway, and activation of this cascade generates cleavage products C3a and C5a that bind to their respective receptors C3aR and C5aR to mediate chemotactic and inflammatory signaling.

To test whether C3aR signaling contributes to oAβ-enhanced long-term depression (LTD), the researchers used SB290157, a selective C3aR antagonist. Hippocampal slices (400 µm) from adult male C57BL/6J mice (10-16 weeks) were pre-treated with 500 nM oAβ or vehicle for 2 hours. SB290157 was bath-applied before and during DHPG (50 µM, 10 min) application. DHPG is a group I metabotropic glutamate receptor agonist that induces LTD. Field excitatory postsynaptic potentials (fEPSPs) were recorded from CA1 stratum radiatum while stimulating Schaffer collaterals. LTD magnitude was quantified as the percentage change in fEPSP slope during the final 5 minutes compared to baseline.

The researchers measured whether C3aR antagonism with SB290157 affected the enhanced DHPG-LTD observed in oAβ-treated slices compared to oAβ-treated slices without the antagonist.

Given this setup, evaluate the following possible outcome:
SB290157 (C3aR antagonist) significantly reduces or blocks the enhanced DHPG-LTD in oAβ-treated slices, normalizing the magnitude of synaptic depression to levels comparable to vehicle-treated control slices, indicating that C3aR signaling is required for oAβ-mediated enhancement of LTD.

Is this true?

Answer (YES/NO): YES